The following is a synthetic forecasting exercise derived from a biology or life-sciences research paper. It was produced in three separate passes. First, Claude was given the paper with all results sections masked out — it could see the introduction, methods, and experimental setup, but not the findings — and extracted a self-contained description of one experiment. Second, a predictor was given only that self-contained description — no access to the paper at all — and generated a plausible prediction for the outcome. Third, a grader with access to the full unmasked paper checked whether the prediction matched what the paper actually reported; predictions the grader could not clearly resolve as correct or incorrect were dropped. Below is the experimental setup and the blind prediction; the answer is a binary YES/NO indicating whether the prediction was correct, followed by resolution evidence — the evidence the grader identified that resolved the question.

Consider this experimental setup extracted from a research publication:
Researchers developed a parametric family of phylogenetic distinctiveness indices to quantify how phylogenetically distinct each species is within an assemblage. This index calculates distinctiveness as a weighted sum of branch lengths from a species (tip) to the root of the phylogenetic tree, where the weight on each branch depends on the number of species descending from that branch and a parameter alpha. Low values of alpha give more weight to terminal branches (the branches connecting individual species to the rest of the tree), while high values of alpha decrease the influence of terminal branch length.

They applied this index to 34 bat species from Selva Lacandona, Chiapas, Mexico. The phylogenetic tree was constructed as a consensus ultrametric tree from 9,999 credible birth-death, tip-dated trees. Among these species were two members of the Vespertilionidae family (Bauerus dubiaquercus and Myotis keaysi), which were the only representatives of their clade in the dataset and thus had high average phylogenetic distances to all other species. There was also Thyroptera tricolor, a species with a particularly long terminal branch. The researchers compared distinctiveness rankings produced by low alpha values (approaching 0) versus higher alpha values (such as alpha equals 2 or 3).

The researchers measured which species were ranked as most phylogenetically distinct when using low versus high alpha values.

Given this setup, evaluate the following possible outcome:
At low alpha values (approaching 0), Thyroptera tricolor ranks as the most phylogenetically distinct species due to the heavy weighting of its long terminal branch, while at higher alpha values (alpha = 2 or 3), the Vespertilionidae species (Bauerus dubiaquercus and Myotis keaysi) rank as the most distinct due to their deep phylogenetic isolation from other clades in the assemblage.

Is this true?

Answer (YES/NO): YES